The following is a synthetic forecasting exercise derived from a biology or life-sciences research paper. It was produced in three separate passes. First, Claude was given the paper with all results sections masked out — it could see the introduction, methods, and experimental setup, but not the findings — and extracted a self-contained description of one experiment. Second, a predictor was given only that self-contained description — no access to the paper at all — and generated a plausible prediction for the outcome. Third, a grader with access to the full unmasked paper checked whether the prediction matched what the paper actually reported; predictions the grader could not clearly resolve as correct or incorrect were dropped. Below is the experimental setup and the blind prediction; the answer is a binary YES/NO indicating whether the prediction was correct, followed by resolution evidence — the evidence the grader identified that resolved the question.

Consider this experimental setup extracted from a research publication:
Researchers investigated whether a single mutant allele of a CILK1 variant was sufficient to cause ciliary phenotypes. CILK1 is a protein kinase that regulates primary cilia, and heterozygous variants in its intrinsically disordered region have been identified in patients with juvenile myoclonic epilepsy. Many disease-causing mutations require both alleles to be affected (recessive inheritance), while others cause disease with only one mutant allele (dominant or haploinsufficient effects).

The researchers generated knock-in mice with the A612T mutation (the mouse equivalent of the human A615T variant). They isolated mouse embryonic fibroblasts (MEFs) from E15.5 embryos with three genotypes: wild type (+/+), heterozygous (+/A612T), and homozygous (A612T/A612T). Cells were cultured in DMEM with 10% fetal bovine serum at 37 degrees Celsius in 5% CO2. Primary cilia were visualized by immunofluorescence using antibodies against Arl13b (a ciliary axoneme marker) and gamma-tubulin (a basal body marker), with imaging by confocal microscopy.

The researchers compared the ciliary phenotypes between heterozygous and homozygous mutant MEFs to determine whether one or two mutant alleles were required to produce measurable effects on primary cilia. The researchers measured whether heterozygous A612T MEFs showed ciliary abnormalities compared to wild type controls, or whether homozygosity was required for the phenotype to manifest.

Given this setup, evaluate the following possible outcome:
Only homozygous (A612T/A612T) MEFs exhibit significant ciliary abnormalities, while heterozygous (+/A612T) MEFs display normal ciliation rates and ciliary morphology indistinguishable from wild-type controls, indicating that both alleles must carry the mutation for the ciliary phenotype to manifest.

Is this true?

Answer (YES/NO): NO